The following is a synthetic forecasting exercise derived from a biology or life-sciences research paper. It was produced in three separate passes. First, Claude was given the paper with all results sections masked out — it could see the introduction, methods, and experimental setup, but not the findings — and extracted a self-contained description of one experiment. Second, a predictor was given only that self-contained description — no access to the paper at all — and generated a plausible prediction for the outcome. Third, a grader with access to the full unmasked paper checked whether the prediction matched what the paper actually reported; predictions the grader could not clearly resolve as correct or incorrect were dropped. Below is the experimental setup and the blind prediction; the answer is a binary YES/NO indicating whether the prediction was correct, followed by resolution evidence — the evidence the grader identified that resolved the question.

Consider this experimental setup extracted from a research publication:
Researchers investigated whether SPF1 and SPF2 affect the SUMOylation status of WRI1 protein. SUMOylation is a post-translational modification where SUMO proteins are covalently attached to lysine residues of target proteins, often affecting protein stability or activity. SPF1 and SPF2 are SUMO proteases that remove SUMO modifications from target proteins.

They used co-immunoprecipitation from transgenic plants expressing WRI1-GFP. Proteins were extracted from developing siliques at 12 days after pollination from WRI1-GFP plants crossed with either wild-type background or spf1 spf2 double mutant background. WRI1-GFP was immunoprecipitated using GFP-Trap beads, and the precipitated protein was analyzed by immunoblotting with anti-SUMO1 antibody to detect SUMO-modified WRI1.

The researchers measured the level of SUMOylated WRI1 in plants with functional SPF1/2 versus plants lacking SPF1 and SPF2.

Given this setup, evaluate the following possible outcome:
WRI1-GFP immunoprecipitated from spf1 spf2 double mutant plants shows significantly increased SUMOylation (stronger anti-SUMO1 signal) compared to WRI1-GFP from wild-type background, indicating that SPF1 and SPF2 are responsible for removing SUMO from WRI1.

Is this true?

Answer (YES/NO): YES